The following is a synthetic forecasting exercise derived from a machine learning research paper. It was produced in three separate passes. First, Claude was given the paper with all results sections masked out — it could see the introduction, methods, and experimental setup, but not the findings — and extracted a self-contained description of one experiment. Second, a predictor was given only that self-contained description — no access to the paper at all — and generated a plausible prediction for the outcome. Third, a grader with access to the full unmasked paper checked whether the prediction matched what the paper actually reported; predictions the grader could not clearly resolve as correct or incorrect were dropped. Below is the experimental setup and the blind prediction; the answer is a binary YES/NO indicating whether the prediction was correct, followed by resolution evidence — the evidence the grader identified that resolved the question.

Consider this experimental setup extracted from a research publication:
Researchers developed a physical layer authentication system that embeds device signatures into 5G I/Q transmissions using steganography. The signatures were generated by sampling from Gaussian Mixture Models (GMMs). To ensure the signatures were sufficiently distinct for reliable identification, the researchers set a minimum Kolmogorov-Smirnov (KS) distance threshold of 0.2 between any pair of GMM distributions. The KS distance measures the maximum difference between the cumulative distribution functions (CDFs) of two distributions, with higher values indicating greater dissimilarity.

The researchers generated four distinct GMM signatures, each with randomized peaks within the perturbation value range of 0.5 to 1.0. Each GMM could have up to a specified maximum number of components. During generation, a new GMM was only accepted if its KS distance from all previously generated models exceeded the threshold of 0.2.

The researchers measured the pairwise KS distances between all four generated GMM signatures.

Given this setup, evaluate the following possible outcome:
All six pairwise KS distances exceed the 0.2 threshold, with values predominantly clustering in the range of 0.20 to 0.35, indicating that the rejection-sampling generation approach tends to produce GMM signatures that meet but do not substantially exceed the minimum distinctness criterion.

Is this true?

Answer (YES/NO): NO